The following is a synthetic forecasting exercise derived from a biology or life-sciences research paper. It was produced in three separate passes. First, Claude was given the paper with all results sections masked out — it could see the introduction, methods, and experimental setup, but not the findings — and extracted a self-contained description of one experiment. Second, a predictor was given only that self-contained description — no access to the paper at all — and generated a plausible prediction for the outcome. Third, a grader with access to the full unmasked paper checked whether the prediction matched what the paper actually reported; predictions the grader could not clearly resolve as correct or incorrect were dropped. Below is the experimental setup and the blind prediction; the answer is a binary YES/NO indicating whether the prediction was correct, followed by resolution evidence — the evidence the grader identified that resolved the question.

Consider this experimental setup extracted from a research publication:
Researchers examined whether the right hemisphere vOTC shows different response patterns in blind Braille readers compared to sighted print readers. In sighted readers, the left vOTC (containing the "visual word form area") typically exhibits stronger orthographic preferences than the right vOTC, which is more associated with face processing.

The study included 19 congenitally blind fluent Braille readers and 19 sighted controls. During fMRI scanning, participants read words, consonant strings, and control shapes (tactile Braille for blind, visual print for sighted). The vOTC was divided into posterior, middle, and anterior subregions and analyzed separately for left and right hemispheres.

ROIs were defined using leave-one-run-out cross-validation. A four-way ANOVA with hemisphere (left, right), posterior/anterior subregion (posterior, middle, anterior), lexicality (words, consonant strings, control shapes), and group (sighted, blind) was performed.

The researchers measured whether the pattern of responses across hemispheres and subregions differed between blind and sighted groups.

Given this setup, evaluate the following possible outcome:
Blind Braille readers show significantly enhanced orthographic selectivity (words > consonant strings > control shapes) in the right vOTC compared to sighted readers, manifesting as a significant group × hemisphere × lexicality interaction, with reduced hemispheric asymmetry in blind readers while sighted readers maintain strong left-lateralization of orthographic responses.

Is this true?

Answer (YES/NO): NO